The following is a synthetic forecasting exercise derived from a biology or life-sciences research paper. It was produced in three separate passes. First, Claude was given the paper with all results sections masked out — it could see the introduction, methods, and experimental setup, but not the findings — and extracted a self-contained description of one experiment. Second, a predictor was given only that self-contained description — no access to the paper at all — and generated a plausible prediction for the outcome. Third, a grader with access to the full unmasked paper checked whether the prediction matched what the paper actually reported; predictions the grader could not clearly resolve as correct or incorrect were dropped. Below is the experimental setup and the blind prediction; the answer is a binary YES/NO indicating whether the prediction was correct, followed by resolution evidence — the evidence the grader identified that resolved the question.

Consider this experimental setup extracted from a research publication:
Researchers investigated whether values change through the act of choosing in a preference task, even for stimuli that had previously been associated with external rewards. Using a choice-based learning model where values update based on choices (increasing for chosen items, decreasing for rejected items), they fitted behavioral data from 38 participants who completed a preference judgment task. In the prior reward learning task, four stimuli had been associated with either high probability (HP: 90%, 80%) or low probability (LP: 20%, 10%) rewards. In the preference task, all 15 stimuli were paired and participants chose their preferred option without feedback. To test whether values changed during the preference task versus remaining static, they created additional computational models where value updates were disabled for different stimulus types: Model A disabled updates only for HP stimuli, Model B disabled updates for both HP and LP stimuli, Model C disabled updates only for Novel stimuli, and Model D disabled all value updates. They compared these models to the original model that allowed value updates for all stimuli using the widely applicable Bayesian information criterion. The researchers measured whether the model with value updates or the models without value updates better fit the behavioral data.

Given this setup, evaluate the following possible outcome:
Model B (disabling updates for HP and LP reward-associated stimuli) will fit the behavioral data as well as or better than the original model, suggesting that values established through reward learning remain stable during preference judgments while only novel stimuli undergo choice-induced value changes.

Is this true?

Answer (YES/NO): NO